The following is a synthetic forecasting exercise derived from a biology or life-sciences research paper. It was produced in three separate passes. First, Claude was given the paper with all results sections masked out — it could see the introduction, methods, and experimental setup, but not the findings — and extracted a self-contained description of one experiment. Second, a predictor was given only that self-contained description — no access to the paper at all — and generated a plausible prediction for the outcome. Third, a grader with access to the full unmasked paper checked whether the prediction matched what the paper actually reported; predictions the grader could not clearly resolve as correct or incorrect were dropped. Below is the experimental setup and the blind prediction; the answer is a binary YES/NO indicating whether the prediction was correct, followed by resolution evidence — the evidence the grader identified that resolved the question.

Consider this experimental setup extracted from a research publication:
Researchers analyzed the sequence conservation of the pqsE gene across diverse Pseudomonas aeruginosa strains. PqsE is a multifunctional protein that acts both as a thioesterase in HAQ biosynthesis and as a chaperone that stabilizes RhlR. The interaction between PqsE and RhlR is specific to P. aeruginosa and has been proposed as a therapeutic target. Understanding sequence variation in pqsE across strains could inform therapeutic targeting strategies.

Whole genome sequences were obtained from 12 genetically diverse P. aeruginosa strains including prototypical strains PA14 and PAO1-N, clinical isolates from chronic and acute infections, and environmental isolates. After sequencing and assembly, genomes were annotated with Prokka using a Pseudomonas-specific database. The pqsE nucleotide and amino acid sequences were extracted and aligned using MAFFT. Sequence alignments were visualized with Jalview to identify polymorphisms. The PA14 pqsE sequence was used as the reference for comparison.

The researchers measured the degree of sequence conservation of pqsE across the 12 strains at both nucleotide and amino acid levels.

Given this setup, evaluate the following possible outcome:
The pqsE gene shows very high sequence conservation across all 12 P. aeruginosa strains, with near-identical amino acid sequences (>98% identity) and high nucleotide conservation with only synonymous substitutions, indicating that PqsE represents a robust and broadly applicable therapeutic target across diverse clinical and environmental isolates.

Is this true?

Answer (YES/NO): YES